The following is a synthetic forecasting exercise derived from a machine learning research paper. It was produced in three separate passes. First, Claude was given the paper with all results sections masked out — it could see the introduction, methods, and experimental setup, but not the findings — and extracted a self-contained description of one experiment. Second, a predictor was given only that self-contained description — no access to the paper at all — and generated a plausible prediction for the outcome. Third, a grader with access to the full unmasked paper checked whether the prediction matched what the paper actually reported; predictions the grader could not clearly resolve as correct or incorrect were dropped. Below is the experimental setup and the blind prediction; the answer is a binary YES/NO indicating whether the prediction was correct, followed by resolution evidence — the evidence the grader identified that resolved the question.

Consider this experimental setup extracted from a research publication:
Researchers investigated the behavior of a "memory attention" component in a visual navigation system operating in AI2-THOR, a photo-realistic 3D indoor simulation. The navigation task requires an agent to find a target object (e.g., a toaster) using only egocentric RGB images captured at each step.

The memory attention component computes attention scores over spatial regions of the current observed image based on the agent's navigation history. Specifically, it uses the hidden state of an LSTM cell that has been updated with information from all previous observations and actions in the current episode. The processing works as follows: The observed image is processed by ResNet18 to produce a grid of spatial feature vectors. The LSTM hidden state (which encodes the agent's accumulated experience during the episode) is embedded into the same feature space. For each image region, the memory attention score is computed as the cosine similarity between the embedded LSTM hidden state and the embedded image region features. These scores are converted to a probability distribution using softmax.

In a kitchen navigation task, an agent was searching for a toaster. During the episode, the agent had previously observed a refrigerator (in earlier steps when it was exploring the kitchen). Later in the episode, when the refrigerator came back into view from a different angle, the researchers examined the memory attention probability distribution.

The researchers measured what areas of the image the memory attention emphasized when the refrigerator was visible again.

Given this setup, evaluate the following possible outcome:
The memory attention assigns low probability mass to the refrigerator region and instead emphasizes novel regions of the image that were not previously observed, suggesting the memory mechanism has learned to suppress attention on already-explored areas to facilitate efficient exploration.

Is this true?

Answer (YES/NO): NO